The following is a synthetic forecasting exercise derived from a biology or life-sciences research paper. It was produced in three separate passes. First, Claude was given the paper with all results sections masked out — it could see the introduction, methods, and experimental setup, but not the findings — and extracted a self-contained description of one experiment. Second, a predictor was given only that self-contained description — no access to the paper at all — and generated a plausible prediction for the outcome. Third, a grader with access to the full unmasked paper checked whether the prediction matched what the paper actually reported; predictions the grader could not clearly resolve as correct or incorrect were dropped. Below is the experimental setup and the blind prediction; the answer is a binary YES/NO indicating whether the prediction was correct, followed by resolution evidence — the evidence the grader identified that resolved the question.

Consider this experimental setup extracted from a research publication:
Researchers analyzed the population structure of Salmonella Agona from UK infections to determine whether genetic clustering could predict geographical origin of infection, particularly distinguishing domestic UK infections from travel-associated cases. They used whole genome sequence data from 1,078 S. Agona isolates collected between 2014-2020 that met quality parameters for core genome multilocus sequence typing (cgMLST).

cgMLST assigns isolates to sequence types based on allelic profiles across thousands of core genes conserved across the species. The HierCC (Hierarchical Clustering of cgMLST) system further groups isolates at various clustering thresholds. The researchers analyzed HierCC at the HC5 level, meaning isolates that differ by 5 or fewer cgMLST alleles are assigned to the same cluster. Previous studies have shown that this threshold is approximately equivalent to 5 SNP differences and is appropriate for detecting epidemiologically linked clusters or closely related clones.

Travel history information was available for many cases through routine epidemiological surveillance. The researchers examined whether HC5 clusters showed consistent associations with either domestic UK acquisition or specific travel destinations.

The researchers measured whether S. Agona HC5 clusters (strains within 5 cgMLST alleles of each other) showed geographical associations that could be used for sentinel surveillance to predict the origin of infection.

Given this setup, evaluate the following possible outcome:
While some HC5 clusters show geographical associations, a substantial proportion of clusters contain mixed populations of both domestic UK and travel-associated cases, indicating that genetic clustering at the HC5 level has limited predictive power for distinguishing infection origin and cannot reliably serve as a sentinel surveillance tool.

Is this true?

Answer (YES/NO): NO